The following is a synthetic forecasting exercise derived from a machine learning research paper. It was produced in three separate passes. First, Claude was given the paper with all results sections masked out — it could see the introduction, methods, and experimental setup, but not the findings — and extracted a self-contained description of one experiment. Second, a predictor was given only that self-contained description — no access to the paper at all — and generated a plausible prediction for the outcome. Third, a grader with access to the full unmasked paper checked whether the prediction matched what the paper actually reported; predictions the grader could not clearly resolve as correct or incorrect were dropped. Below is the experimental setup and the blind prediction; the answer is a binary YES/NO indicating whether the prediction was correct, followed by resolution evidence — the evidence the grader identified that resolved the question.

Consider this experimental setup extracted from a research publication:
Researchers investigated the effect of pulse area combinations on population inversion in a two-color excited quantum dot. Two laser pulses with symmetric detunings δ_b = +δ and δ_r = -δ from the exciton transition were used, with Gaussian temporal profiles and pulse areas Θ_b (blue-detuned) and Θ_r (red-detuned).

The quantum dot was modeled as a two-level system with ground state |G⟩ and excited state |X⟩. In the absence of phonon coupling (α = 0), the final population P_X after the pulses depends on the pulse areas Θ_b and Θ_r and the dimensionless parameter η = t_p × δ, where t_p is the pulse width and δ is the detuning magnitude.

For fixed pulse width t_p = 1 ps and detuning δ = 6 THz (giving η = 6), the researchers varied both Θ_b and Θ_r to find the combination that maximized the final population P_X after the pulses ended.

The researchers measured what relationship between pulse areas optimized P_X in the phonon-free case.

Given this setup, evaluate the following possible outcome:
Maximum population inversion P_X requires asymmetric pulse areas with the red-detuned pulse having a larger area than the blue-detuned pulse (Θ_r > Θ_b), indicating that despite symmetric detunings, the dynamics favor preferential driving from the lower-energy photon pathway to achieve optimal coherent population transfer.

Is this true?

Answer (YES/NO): NO